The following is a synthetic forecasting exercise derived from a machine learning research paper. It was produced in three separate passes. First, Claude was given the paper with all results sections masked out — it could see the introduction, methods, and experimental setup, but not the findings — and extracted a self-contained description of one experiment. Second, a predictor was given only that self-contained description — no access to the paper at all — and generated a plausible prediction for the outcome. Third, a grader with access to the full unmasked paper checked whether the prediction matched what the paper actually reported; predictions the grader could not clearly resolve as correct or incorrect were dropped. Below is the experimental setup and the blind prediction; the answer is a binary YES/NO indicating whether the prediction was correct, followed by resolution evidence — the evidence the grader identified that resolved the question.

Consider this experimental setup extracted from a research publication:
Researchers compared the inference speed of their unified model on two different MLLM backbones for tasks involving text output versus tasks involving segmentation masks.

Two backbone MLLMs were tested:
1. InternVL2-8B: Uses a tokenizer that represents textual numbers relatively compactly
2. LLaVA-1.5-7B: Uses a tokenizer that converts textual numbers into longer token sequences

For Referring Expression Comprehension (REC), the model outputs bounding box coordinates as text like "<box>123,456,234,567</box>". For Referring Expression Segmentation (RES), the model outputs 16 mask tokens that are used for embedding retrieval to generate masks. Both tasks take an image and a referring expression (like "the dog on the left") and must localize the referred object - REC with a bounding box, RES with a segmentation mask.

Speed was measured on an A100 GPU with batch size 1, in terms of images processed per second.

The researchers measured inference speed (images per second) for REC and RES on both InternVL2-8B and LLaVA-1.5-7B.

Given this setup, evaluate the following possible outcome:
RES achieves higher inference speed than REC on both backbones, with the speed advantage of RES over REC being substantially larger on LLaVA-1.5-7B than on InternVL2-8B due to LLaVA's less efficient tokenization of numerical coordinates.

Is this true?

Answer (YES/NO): NO